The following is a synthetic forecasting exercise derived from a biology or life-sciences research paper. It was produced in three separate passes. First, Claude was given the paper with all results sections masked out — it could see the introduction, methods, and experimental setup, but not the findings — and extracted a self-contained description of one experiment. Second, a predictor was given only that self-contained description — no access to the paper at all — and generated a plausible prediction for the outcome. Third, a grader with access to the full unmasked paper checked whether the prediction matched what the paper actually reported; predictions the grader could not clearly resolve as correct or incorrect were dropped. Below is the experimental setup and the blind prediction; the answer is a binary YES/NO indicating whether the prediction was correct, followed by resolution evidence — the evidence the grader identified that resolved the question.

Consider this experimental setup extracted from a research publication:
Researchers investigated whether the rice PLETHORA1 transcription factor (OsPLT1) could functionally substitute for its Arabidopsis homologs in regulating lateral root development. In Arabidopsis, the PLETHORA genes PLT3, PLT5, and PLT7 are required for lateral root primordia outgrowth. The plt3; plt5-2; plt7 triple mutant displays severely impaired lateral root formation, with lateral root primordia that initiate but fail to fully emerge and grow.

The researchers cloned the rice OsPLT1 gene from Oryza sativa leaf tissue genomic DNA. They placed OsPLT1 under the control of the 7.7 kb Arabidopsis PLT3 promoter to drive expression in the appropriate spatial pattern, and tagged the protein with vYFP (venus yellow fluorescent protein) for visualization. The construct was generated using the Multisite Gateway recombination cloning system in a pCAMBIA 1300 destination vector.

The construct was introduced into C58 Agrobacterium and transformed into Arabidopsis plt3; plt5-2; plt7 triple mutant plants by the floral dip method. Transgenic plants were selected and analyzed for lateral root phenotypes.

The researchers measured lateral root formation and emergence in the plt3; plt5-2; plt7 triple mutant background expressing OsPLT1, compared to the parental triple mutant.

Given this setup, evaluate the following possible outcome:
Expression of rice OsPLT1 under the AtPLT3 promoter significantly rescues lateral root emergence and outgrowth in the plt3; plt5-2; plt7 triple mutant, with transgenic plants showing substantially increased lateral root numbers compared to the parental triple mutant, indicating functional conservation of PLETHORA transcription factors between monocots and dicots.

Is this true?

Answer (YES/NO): YES